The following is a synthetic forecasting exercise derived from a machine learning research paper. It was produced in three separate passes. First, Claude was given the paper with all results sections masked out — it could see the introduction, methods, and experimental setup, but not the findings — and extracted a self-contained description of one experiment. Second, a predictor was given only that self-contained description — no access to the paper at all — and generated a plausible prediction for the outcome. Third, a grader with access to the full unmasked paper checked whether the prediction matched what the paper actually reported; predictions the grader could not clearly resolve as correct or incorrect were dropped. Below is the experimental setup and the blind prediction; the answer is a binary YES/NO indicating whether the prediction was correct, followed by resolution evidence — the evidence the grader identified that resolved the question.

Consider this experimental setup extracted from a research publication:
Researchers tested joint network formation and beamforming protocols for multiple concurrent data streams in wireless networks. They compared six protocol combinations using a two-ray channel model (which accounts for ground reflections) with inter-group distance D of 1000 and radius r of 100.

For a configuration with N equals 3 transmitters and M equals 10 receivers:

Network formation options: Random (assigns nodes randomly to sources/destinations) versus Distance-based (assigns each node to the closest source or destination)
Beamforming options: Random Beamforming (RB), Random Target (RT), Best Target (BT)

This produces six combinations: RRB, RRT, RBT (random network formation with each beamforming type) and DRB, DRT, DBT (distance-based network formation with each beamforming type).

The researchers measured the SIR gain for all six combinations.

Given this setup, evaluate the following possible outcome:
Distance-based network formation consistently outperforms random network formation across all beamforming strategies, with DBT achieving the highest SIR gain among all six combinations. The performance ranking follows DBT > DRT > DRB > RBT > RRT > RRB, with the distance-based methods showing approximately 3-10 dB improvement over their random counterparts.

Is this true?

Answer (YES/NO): NO